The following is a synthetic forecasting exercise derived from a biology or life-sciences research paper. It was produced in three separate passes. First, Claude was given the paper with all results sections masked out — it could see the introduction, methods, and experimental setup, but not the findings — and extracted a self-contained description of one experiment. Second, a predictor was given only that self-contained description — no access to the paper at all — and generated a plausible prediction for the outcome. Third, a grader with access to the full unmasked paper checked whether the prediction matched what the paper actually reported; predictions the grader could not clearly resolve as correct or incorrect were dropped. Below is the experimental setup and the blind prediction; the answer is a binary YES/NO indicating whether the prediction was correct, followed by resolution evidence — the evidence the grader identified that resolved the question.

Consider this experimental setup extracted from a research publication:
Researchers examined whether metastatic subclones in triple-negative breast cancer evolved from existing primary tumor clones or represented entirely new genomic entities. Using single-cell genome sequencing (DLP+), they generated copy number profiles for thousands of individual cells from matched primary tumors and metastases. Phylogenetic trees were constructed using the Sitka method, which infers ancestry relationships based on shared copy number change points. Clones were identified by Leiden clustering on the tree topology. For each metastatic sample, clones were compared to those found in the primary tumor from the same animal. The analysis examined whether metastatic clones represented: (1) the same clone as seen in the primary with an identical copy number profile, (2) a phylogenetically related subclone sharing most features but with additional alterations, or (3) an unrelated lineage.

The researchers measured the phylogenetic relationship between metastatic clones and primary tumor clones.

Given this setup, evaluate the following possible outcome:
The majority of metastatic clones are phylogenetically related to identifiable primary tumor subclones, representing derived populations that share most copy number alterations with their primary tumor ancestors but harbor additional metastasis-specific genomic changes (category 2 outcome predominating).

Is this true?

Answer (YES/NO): NO